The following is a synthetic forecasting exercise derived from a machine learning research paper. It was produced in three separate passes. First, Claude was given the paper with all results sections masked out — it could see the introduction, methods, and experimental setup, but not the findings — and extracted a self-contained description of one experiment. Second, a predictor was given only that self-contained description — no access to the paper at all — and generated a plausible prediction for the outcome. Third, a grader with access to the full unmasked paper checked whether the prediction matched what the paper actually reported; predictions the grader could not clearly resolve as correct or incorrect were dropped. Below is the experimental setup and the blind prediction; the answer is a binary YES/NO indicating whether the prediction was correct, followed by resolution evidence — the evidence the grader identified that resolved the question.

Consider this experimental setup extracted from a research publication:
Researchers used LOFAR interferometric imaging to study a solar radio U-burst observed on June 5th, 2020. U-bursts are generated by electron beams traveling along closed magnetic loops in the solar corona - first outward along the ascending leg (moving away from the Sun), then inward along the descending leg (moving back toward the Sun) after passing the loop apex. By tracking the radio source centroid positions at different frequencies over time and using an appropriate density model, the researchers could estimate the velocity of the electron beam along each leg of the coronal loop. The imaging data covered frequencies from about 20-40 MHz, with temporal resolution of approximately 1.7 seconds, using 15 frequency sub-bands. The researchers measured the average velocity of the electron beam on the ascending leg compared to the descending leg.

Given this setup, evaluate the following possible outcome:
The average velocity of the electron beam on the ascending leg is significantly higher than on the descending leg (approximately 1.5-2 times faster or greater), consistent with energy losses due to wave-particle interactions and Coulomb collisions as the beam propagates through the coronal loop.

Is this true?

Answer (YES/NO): NO